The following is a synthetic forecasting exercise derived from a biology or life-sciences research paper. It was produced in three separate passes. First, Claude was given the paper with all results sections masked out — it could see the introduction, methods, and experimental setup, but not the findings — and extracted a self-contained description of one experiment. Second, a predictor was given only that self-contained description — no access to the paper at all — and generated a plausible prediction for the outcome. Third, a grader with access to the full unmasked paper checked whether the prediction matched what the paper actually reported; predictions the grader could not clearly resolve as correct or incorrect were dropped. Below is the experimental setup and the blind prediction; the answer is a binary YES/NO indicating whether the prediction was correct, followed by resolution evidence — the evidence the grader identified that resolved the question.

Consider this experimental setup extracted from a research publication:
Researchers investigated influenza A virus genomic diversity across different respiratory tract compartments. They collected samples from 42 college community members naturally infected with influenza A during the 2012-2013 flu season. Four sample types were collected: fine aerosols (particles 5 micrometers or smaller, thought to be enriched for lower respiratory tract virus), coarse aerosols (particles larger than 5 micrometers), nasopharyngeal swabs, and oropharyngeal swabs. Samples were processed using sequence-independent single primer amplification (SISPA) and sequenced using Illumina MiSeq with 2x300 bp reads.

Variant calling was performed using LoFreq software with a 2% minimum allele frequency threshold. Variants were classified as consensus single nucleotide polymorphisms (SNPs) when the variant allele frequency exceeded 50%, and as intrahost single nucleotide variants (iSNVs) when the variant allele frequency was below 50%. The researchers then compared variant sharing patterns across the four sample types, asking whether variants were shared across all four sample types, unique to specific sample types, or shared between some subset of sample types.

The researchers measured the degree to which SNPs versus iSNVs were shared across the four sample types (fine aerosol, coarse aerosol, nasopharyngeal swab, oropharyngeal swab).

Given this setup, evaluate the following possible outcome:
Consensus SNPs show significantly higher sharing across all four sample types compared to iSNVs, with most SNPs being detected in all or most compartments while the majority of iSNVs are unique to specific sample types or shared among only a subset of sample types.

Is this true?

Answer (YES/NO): YES